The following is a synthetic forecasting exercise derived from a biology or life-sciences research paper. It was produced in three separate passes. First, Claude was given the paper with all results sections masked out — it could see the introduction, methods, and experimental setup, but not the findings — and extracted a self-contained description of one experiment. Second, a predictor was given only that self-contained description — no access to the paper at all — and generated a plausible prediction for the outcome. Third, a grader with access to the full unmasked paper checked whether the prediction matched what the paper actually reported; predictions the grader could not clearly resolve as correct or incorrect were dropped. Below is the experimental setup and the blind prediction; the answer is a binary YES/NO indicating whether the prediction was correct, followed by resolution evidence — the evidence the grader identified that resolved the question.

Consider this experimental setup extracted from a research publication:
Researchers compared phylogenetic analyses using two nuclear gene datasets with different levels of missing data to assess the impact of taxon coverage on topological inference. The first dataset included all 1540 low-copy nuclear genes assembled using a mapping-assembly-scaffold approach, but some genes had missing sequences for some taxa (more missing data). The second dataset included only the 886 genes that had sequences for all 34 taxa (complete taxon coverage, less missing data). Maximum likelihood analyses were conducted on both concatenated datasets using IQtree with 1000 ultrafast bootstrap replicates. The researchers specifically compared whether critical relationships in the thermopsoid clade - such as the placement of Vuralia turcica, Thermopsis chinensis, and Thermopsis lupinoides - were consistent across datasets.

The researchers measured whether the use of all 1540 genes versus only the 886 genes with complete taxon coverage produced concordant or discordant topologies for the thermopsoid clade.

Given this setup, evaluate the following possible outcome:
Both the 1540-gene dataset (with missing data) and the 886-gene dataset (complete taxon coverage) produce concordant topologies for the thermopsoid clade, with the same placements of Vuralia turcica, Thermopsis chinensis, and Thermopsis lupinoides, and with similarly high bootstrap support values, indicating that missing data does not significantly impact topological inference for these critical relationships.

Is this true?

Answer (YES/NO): YES